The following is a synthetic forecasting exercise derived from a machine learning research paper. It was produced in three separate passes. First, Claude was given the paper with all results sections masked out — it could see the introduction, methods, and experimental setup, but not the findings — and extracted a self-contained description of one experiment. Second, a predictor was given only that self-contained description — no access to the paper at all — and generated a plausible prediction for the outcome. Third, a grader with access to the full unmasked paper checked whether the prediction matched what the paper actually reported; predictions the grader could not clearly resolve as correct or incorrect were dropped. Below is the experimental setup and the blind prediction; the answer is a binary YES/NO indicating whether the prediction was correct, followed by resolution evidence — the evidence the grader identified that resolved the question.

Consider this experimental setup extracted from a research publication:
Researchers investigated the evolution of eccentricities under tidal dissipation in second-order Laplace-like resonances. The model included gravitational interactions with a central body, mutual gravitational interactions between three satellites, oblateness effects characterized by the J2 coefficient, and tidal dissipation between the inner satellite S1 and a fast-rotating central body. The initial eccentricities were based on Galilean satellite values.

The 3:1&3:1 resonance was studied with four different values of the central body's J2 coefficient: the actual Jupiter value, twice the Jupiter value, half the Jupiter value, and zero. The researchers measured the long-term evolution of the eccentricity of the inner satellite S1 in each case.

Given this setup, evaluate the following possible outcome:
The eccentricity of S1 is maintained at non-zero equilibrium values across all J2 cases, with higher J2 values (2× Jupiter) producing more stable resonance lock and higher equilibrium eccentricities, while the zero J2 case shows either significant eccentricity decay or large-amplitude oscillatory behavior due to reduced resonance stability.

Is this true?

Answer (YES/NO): NO